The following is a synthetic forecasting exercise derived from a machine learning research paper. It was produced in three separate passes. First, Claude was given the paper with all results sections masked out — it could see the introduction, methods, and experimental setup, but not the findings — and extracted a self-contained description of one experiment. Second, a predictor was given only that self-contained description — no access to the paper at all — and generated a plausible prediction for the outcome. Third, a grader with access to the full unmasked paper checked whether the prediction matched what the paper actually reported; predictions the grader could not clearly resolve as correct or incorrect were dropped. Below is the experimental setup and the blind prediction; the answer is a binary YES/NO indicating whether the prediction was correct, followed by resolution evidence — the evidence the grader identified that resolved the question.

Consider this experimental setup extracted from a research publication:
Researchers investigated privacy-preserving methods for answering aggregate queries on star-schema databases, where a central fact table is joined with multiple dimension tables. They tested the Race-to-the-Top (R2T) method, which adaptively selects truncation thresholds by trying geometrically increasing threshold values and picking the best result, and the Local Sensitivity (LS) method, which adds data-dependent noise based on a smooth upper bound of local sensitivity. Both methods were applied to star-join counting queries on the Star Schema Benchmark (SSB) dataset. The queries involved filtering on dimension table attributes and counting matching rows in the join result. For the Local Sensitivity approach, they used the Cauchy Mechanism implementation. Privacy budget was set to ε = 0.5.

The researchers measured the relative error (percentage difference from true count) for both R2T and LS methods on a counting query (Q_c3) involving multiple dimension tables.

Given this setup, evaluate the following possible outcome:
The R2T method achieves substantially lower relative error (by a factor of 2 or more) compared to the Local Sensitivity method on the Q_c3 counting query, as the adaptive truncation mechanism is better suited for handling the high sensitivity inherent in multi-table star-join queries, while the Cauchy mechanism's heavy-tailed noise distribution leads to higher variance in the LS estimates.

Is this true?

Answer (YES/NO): NO